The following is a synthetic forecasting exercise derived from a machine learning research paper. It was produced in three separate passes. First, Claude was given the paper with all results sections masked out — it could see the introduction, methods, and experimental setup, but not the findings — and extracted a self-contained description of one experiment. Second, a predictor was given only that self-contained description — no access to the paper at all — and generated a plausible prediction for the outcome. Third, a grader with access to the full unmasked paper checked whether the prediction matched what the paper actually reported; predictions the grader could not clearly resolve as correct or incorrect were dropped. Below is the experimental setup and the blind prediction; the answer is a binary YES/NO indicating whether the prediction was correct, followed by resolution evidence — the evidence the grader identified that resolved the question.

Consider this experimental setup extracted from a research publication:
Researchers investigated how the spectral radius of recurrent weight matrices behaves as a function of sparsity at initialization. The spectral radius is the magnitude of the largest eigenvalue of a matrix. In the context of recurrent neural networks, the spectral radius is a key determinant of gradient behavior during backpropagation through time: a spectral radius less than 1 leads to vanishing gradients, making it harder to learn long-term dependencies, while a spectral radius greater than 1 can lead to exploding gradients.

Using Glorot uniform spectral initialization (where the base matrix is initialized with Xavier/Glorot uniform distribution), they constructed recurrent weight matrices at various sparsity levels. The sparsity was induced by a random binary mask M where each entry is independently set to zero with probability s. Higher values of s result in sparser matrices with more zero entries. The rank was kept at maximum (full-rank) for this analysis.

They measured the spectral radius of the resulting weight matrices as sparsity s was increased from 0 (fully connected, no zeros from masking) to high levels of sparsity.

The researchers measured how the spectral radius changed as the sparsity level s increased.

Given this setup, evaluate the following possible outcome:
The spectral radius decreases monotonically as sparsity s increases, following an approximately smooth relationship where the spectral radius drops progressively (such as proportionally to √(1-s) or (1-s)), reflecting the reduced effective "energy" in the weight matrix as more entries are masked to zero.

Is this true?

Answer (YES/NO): YES